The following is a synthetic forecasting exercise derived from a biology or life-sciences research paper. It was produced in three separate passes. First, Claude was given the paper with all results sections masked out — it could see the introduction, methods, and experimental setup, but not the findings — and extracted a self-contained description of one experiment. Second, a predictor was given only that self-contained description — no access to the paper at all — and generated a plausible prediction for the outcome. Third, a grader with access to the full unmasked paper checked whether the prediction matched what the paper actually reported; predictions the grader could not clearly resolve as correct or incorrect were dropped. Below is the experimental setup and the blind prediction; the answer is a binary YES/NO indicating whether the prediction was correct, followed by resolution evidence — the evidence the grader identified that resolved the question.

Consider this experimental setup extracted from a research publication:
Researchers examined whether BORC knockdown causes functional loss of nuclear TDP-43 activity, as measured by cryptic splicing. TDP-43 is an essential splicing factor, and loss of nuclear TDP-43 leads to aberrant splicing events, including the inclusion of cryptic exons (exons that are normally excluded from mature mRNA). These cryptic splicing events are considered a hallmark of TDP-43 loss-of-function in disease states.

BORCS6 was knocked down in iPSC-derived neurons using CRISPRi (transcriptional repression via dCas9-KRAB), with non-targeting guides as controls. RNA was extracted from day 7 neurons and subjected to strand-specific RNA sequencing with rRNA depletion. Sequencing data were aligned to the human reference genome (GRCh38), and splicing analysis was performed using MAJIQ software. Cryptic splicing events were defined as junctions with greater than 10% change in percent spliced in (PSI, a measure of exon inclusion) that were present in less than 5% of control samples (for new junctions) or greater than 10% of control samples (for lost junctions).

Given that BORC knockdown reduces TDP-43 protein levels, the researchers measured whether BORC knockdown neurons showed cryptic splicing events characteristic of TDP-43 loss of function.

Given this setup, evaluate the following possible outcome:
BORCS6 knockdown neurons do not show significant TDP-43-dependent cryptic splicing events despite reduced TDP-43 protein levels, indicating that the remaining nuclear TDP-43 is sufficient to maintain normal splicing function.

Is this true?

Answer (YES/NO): YES